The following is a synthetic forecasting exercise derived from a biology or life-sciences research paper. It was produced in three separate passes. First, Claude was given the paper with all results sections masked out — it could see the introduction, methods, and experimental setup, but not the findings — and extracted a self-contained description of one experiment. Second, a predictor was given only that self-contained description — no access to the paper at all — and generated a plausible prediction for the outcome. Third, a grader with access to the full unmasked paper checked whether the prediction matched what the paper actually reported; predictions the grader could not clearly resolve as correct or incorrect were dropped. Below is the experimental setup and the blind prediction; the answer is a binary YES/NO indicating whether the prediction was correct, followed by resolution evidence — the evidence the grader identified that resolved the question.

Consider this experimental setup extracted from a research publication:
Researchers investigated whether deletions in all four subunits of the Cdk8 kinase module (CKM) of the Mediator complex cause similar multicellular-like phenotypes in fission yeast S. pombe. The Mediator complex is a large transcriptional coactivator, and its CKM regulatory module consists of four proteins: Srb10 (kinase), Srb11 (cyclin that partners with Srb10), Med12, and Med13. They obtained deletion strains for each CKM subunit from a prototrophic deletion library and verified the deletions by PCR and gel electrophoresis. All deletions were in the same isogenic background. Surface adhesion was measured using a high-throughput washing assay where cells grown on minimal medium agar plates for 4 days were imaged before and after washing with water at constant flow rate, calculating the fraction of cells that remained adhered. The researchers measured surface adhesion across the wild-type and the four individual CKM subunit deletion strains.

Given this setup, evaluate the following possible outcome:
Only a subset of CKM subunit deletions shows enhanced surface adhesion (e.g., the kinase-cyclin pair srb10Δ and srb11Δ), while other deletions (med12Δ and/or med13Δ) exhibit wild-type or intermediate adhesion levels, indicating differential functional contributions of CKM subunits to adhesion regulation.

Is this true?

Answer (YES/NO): YES